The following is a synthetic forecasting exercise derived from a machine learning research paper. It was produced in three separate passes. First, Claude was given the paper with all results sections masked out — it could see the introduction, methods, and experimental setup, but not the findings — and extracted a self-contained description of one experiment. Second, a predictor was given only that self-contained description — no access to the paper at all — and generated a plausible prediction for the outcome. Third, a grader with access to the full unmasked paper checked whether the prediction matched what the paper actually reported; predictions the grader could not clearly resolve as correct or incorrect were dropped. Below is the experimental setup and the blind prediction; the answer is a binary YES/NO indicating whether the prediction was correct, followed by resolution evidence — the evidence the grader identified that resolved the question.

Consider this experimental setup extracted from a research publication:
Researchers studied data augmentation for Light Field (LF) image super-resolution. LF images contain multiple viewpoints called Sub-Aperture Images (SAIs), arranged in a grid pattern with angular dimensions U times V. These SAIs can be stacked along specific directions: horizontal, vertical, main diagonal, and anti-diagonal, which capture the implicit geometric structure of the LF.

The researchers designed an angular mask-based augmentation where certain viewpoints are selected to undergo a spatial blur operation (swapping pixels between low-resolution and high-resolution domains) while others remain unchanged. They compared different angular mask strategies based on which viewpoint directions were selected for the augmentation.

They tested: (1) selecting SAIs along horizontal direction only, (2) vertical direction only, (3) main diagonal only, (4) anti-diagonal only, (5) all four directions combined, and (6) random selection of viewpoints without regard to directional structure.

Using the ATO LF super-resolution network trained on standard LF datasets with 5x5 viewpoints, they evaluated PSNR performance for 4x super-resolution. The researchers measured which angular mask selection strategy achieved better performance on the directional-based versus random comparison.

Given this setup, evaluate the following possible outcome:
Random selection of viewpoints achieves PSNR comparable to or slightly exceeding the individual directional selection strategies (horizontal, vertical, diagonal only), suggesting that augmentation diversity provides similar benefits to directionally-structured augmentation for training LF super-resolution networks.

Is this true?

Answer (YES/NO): NO